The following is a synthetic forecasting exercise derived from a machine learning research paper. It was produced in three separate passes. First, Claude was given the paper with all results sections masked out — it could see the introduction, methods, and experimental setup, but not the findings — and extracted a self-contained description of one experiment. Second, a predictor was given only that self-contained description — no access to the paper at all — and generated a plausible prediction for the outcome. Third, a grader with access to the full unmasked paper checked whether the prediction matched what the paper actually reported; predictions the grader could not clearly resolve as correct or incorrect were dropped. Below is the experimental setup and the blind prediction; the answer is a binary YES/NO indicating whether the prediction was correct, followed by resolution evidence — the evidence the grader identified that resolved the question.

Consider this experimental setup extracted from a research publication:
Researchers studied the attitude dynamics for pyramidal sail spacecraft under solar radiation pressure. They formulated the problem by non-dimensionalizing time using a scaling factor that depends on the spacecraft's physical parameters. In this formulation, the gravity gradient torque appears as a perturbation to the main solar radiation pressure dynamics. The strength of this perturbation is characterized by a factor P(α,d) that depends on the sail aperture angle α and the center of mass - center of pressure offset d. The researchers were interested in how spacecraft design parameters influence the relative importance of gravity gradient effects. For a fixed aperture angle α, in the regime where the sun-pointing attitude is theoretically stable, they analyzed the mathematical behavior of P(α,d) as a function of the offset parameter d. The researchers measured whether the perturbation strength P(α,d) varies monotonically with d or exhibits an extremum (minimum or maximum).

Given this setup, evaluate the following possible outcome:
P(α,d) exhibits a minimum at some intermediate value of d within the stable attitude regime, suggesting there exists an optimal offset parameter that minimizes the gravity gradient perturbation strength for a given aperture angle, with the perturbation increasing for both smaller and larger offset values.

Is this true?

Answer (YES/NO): YES